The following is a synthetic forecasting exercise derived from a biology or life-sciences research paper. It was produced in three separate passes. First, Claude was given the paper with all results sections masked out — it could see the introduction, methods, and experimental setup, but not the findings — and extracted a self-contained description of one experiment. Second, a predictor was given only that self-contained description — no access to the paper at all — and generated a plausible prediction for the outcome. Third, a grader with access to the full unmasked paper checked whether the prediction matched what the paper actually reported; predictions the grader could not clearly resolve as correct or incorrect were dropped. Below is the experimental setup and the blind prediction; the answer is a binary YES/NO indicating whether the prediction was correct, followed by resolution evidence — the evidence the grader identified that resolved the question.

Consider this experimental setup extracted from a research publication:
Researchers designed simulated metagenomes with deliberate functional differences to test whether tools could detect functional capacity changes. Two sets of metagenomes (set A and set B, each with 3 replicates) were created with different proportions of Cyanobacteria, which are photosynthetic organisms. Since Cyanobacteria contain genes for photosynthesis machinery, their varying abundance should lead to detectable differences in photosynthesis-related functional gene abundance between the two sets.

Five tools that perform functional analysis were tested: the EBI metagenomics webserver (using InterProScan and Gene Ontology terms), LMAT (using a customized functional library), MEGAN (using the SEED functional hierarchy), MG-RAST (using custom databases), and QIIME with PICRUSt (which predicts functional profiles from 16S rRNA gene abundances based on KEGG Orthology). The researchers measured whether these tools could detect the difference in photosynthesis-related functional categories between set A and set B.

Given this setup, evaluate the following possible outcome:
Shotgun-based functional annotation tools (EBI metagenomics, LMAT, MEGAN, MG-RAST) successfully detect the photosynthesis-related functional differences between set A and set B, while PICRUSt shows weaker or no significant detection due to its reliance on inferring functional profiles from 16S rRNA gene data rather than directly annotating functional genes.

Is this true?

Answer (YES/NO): NO